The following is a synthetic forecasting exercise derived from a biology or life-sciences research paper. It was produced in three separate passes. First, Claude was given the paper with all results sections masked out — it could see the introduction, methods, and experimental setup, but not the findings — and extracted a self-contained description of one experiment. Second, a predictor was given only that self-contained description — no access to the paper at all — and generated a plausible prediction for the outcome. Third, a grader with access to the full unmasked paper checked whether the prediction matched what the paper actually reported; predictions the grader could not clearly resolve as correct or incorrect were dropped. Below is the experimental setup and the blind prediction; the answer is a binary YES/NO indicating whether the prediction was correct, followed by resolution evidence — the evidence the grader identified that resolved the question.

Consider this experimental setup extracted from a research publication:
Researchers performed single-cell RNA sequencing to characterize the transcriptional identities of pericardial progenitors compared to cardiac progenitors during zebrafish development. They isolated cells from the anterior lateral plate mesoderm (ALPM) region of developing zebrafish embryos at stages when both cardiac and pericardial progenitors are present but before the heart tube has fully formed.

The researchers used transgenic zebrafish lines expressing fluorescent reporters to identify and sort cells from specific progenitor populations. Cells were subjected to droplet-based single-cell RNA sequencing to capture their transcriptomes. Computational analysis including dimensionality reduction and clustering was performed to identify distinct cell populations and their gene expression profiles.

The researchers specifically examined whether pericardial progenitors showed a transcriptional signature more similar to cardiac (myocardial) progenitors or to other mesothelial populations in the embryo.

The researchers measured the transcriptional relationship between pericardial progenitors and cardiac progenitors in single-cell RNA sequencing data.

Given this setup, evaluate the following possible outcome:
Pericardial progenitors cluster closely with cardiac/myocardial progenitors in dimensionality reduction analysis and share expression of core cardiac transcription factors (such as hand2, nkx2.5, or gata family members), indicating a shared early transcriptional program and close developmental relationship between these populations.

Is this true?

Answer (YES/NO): NO